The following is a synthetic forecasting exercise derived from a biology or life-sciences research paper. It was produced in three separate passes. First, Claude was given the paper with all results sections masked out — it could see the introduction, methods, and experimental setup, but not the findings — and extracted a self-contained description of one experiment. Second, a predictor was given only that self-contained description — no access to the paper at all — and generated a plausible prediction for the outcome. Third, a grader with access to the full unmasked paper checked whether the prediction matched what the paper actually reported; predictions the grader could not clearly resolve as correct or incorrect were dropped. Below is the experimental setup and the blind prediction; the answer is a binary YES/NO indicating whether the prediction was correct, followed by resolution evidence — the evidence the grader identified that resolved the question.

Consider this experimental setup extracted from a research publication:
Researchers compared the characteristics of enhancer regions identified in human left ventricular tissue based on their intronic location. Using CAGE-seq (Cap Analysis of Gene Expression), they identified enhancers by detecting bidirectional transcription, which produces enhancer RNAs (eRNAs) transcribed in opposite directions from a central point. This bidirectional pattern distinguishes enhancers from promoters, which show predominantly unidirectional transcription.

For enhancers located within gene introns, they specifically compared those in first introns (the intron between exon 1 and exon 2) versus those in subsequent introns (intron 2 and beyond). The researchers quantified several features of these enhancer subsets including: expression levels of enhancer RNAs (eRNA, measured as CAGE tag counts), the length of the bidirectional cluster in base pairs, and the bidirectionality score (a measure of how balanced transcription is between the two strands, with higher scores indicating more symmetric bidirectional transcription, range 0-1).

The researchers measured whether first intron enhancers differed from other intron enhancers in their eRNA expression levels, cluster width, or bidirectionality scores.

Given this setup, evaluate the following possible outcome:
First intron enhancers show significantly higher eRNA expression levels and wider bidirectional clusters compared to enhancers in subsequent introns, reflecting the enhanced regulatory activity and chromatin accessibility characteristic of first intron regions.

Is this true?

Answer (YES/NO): NO